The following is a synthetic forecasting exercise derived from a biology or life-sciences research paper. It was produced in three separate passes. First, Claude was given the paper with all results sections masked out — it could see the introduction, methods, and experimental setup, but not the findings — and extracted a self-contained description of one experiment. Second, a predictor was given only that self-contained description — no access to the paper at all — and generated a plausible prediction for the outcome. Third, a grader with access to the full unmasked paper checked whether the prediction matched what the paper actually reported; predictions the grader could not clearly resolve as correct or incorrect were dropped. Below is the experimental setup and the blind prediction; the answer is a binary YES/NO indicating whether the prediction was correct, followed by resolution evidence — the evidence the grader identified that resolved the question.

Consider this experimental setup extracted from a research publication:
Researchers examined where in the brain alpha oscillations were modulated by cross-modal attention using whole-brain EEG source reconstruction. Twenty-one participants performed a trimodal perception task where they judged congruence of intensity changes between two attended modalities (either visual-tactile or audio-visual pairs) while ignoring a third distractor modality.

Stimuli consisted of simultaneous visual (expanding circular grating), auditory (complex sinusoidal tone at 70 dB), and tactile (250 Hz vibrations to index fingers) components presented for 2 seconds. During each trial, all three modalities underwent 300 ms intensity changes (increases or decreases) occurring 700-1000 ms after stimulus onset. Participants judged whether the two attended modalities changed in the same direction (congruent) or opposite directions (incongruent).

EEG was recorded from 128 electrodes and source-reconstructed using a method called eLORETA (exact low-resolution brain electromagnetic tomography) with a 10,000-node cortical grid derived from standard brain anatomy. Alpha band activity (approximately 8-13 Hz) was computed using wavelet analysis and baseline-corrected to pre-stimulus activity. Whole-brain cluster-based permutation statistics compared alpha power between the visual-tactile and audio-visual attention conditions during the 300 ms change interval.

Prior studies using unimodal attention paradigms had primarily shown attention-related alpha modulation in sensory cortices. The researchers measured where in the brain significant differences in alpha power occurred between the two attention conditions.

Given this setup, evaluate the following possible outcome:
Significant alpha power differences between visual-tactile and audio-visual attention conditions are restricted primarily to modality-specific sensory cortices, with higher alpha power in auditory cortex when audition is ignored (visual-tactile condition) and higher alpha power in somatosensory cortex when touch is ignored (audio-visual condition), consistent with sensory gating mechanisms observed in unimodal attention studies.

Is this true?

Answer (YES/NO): NO